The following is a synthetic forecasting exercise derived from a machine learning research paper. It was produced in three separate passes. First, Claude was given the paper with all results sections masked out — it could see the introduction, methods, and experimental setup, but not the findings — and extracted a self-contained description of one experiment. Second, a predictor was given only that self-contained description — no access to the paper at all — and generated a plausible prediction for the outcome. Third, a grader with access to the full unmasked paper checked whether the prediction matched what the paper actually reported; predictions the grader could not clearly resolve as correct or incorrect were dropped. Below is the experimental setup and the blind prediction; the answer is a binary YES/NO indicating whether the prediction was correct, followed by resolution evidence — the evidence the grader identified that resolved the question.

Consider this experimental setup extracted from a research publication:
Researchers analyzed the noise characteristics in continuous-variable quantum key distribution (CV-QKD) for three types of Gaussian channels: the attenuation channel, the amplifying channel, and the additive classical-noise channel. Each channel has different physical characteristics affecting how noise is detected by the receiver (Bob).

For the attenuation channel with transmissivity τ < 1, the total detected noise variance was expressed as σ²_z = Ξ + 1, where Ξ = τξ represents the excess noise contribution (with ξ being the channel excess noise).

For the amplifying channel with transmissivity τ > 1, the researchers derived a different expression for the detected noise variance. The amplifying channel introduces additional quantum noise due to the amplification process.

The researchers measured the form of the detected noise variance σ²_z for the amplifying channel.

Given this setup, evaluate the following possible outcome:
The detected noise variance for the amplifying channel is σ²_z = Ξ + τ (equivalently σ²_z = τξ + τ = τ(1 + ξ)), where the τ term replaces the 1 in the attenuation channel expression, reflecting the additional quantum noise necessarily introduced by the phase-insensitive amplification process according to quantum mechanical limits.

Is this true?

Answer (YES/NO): NO